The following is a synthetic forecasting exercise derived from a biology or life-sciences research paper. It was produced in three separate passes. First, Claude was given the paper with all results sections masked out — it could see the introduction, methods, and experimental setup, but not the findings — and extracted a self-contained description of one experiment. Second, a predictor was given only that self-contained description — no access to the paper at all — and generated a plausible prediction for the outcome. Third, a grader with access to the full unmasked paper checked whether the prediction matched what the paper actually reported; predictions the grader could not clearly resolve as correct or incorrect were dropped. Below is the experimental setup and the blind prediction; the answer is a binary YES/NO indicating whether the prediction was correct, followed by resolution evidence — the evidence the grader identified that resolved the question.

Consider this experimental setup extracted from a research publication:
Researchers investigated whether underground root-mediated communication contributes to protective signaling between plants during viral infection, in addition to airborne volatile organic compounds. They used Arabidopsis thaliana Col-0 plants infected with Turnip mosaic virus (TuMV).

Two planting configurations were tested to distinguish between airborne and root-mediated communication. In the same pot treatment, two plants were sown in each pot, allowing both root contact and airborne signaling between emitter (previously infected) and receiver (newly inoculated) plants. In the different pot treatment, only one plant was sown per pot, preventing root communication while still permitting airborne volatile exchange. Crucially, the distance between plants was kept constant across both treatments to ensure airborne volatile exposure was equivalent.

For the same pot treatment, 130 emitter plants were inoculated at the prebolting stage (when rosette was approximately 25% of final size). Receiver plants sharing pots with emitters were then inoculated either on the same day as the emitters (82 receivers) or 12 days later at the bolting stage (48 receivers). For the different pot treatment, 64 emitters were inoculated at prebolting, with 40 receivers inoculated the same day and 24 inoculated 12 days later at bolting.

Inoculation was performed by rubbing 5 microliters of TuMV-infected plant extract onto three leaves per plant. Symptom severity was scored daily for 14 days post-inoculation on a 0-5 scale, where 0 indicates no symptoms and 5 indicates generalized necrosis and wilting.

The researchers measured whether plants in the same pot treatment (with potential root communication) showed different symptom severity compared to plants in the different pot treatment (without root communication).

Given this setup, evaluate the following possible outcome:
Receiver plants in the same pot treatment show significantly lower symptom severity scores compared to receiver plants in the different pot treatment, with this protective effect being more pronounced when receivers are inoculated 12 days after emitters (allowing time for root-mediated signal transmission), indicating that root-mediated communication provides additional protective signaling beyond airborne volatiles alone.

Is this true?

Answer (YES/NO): YES